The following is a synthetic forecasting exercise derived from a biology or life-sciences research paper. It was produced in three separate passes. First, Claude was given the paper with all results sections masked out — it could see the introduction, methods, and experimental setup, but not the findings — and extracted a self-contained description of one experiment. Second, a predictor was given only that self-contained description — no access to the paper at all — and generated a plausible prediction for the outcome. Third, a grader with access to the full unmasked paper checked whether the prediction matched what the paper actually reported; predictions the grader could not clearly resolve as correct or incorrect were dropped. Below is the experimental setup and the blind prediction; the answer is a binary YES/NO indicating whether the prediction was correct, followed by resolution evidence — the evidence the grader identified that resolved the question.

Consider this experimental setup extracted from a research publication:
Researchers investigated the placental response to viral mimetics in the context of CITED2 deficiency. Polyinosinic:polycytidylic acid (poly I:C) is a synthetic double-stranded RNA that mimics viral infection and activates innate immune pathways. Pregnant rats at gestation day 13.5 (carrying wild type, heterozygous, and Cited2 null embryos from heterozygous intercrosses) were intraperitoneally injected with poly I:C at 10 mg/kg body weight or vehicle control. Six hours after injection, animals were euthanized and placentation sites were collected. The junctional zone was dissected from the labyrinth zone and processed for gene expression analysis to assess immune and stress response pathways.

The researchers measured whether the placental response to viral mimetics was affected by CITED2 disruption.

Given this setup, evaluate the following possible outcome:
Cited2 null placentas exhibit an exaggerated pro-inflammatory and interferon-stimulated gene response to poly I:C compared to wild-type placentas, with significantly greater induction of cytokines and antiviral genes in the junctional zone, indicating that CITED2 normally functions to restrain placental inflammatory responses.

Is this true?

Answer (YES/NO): YES